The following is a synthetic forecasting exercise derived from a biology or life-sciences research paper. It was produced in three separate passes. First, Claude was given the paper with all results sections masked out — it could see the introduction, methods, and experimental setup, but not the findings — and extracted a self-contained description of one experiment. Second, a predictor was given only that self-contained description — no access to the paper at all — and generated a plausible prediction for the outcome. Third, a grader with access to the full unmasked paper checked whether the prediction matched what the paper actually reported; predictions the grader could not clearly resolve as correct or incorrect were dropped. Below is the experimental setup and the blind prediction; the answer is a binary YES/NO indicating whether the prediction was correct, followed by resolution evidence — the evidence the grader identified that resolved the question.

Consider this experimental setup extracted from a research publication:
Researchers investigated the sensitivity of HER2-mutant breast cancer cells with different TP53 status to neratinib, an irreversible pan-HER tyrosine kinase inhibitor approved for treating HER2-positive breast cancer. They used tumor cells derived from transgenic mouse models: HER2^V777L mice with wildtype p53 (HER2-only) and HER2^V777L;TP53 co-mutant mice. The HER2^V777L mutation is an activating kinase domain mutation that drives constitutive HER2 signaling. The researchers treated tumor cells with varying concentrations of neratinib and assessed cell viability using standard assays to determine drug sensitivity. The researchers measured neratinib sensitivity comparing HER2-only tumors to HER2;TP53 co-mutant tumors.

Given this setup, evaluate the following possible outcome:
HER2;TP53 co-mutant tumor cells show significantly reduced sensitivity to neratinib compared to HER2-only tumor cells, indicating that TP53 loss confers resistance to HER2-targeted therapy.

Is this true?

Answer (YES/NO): YES